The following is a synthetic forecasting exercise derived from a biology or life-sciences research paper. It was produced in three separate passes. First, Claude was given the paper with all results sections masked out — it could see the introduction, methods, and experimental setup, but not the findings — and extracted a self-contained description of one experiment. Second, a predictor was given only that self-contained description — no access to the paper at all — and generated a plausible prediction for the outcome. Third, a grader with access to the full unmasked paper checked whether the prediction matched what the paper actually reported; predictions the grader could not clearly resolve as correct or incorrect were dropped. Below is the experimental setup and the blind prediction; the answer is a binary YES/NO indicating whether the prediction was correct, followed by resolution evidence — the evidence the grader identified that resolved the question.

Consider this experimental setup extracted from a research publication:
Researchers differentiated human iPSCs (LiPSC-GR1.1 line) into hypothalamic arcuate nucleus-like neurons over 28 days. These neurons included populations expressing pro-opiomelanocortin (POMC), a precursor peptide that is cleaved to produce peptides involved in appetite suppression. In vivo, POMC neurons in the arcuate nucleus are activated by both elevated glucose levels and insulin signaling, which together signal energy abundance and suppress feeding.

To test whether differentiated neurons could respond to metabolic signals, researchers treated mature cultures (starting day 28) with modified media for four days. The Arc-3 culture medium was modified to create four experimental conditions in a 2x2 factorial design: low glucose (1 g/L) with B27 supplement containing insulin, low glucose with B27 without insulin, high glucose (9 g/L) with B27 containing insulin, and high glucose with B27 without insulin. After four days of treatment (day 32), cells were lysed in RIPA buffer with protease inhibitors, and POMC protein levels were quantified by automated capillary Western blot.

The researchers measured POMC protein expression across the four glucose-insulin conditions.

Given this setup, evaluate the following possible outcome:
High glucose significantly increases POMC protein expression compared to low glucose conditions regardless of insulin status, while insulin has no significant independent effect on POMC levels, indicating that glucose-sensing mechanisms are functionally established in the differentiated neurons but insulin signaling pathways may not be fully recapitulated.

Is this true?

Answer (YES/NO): NO